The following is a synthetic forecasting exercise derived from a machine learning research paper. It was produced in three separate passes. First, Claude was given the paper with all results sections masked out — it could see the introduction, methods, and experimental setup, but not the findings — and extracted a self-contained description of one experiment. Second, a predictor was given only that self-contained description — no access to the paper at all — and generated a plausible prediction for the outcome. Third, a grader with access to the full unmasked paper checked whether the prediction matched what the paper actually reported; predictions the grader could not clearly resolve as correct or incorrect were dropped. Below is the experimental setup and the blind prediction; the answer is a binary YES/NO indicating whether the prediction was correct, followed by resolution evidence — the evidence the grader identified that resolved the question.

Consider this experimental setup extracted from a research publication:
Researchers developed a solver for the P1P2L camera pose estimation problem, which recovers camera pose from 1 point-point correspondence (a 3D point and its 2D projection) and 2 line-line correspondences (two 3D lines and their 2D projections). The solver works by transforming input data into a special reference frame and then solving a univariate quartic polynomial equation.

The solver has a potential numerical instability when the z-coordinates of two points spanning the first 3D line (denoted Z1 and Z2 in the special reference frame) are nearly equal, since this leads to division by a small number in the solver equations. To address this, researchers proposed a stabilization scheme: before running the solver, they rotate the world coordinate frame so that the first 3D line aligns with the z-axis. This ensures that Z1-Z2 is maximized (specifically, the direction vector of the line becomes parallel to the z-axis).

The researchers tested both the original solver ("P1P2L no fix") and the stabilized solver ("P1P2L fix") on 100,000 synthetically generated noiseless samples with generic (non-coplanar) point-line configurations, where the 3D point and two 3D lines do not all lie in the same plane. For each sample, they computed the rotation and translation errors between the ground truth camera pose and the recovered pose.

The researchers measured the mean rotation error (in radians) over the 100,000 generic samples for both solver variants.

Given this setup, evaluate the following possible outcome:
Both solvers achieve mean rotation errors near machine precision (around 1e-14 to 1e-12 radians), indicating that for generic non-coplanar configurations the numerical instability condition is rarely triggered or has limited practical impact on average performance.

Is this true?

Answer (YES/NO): NO